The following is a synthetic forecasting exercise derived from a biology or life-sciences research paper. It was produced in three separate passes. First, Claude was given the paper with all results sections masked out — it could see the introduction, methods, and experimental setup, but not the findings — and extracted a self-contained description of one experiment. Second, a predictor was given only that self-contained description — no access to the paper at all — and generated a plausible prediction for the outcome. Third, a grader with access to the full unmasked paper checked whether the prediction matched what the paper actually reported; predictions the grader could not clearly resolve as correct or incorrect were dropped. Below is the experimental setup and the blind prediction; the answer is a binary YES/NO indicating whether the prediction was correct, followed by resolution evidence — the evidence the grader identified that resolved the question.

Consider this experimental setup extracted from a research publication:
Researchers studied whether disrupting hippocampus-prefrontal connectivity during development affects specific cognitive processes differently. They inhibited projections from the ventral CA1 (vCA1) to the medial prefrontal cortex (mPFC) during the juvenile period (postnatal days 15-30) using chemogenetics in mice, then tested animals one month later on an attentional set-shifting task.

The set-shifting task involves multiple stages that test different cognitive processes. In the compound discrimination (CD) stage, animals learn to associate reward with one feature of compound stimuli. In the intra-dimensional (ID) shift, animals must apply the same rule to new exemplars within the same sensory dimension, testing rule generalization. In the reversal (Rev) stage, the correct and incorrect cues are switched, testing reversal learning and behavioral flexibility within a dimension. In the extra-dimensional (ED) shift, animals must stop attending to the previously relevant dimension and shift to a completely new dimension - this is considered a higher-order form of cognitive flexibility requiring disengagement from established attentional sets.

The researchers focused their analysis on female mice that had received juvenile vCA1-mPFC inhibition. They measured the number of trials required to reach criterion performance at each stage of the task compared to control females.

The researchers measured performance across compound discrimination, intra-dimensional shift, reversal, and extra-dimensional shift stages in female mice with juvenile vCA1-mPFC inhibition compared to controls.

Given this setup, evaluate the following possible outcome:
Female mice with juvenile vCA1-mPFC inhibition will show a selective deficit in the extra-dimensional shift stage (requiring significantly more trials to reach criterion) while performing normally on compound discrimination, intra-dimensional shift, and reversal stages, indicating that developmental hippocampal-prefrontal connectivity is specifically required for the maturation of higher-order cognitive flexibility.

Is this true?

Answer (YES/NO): YES